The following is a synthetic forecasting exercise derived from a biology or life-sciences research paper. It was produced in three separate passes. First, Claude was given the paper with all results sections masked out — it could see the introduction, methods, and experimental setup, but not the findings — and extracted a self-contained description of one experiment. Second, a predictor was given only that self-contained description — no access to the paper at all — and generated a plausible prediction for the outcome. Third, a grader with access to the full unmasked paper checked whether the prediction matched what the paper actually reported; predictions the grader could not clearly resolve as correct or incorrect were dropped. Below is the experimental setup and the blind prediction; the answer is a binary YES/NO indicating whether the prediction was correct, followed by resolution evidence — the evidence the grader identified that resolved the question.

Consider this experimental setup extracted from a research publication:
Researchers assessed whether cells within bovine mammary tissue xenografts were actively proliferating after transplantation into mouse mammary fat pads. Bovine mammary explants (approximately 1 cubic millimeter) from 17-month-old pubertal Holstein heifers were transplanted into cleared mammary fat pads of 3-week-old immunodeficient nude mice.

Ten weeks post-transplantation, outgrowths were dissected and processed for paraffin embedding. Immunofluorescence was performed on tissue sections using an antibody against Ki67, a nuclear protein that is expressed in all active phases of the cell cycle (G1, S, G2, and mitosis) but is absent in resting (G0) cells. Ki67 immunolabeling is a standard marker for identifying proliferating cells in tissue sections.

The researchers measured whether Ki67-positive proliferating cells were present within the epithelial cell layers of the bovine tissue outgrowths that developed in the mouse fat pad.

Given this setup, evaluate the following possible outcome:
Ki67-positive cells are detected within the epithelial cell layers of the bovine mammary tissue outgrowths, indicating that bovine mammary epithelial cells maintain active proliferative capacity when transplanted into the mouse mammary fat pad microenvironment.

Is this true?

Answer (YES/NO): YES